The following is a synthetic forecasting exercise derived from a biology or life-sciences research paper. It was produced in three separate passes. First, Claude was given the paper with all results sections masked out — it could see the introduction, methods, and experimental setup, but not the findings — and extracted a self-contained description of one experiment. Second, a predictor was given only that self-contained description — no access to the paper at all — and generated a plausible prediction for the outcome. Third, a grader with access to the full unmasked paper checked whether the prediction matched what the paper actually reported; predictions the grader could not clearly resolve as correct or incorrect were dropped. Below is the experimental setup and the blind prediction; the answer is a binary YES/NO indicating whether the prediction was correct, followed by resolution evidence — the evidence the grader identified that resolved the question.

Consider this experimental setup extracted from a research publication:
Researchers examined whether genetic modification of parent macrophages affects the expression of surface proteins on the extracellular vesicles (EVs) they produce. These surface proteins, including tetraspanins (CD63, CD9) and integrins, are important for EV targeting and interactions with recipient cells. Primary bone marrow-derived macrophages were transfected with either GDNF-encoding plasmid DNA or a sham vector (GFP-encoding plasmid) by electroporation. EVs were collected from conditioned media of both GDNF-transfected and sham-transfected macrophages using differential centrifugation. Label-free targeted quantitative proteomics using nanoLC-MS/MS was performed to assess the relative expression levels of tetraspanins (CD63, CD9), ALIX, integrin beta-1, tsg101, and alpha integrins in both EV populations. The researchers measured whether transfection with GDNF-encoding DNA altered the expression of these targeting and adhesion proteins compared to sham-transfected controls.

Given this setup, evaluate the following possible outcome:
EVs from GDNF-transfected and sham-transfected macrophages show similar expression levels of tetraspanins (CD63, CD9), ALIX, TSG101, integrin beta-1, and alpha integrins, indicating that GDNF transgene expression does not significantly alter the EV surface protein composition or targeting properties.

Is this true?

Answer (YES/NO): YES